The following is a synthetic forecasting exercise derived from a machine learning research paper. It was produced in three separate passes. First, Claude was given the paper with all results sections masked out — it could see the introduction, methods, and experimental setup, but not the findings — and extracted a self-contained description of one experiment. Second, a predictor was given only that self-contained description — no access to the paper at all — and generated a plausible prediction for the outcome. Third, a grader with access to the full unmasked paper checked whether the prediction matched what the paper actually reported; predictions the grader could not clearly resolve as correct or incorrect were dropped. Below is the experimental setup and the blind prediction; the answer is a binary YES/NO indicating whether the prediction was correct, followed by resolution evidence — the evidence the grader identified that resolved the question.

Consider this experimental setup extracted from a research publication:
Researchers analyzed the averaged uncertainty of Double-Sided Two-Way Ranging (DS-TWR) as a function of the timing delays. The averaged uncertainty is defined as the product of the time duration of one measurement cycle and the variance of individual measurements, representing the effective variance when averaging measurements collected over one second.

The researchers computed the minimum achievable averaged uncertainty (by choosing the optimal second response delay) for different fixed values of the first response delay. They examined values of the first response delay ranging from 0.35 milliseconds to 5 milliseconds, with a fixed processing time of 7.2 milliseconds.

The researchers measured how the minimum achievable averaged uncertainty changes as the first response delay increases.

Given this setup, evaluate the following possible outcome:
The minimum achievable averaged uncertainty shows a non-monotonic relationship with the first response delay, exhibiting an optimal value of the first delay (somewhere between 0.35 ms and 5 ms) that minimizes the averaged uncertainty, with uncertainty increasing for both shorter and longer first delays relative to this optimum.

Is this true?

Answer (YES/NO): NO